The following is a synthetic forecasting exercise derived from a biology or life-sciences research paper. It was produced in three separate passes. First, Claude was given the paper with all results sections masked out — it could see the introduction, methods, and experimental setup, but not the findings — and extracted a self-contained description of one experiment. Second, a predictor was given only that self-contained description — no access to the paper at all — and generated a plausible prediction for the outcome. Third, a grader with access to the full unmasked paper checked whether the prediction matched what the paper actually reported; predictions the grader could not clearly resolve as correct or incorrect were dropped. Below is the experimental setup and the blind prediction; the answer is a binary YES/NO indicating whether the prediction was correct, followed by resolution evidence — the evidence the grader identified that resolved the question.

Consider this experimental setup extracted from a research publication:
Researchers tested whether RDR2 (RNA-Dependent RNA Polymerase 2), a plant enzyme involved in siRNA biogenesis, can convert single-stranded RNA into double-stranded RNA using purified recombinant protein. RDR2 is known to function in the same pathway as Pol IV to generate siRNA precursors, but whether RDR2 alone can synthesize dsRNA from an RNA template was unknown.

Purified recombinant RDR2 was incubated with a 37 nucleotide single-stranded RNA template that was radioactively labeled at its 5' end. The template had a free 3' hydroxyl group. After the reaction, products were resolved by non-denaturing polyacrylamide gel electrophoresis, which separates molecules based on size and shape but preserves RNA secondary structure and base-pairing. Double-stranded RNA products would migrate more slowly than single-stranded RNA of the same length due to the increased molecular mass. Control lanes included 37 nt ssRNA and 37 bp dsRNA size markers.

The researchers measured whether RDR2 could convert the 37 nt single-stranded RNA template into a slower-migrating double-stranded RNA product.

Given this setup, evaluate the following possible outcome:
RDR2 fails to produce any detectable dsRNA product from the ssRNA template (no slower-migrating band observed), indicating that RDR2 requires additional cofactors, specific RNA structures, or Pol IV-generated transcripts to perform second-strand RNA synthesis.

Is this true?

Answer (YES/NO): NO